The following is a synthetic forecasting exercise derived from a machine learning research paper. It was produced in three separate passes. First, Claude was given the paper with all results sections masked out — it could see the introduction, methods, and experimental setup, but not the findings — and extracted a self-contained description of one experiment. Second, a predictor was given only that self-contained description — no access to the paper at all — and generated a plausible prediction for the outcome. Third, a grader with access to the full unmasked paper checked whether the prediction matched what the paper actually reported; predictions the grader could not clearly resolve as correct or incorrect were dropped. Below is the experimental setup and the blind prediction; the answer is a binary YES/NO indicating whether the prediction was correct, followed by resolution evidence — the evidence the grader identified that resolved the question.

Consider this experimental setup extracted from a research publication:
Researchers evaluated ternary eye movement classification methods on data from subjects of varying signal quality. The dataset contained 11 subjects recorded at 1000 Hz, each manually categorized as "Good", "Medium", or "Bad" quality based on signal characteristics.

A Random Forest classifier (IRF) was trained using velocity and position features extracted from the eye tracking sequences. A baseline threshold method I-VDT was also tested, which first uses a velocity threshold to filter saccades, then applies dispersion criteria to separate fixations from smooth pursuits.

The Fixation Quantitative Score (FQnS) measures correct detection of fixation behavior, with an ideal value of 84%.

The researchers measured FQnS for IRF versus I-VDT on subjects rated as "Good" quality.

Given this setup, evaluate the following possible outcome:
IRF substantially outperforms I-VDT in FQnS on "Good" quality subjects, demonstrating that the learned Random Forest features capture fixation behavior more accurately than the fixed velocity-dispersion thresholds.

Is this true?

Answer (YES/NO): NO